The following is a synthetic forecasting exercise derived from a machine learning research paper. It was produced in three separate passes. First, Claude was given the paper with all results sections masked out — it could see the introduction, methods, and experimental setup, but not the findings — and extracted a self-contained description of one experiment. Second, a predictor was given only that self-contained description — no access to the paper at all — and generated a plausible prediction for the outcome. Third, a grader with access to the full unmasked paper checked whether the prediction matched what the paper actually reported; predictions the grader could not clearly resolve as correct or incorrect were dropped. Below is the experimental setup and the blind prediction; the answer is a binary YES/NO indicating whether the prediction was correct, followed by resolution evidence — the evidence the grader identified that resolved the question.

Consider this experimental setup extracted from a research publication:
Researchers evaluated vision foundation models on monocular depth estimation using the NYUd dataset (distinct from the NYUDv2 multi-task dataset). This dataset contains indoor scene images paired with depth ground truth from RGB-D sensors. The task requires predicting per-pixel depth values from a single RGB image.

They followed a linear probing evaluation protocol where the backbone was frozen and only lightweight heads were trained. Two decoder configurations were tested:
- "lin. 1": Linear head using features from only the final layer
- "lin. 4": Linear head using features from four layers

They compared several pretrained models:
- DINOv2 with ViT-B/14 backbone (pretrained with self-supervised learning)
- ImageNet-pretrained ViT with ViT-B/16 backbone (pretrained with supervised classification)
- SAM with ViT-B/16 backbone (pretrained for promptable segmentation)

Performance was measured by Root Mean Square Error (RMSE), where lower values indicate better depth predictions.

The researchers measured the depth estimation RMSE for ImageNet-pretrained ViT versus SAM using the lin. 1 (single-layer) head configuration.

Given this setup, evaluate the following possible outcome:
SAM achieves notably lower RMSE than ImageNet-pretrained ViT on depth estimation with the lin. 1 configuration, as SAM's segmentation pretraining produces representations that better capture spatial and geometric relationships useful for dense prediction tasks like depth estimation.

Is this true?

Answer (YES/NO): YES